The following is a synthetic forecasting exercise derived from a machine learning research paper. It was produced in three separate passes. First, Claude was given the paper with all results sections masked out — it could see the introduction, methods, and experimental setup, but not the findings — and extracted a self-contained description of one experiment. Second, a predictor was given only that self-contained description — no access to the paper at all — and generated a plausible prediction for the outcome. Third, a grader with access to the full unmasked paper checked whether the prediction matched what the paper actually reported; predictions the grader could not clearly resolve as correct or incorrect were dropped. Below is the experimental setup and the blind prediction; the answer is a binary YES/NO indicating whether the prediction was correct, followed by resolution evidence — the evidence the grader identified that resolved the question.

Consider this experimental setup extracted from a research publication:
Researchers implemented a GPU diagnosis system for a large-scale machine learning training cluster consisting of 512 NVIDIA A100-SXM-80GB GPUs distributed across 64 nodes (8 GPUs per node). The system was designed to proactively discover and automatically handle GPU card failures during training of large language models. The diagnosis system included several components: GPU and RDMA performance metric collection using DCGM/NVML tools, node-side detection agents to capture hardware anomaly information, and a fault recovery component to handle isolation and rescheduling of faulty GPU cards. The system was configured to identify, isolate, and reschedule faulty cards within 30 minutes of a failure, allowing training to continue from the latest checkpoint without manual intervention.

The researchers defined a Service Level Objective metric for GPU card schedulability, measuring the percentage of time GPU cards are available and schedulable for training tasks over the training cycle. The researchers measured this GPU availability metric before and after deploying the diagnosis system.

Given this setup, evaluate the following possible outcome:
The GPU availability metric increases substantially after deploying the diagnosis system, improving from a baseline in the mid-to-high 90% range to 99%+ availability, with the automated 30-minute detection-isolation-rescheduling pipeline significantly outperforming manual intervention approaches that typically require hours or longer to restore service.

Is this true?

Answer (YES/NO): NO